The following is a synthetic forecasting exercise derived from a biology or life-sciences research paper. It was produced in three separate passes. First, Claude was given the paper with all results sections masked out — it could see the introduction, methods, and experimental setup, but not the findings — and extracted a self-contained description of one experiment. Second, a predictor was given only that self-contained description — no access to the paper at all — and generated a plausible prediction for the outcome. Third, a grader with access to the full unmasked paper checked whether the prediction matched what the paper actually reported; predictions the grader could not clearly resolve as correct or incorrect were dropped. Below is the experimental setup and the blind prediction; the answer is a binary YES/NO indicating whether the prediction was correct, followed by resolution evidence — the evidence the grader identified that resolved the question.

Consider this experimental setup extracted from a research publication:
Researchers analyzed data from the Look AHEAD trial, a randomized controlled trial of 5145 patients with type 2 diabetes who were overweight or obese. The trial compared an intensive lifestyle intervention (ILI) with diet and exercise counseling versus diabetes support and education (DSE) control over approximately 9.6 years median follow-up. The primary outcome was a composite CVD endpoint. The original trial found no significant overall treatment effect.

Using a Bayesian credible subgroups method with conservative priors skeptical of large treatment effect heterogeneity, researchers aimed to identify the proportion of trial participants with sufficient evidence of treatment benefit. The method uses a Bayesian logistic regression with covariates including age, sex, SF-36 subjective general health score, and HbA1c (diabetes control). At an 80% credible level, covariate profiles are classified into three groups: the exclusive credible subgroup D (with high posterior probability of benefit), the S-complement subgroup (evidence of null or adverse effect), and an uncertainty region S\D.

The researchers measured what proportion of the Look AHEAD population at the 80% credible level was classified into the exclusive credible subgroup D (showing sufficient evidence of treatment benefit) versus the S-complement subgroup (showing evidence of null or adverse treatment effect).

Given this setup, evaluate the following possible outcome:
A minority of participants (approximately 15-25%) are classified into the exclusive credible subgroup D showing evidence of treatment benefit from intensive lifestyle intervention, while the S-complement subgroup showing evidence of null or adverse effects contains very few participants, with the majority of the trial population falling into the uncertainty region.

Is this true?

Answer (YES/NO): NO